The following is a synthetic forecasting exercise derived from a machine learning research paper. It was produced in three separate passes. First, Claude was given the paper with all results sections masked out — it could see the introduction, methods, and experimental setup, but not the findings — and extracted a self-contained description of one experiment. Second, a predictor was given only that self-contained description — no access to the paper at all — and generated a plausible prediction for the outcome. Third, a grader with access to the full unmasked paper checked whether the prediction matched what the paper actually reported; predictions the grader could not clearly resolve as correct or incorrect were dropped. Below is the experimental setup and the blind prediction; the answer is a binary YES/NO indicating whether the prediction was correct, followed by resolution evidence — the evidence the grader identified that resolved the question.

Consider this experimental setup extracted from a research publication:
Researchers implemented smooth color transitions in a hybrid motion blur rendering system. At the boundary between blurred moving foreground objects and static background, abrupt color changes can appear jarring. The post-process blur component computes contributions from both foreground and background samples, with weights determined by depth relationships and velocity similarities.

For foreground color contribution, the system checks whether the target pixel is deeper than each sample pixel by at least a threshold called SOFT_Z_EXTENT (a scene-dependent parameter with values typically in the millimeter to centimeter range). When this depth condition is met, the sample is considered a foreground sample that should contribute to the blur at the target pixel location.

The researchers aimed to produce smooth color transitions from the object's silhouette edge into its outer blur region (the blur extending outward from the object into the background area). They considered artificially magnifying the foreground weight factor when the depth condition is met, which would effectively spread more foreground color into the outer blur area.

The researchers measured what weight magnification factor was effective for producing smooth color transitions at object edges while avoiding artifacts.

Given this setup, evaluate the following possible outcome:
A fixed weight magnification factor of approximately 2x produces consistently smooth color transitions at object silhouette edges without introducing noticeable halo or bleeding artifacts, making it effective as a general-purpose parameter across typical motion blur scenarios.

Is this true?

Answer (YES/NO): NO